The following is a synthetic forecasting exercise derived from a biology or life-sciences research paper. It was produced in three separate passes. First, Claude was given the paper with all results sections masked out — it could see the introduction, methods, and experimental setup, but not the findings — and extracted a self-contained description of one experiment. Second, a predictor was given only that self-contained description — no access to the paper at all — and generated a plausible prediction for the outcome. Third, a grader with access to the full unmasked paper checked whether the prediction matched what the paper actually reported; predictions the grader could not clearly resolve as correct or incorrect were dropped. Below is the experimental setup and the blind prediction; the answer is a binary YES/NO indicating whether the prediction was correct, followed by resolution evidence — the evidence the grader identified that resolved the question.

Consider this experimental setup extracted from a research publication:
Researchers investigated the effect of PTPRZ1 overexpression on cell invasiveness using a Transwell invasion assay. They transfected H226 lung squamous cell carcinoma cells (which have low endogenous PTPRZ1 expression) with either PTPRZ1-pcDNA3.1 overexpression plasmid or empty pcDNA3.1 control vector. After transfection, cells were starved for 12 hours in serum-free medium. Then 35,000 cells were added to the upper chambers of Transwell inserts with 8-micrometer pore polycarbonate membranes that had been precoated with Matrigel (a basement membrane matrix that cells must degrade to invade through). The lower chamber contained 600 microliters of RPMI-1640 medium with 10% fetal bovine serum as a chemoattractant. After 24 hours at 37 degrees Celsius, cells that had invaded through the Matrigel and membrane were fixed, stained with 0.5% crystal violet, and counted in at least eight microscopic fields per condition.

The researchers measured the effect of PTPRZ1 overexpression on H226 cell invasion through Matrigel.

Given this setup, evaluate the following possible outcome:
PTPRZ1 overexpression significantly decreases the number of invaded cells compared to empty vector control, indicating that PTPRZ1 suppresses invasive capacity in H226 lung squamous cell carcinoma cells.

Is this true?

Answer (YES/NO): NO